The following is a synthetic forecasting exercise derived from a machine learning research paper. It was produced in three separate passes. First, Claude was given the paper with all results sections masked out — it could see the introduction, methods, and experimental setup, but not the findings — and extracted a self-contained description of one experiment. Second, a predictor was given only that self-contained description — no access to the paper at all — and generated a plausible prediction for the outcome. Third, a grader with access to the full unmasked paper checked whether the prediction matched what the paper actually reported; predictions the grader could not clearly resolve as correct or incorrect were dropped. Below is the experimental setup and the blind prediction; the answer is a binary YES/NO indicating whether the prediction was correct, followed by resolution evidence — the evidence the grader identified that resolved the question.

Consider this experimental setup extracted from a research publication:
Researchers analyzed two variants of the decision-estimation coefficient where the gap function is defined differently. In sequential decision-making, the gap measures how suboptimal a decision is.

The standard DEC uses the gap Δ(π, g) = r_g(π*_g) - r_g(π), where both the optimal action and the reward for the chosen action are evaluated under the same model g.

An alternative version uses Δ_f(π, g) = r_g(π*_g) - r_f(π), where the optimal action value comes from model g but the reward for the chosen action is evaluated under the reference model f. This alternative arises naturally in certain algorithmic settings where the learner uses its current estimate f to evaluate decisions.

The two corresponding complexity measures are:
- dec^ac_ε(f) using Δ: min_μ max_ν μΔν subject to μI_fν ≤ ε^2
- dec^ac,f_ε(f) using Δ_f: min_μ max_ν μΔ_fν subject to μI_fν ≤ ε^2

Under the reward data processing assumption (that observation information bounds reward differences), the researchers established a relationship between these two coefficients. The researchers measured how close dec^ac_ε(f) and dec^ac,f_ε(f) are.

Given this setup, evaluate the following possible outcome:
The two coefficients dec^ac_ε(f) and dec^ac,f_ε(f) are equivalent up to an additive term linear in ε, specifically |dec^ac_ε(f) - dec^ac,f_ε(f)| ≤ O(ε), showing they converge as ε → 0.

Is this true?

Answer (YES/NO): YES